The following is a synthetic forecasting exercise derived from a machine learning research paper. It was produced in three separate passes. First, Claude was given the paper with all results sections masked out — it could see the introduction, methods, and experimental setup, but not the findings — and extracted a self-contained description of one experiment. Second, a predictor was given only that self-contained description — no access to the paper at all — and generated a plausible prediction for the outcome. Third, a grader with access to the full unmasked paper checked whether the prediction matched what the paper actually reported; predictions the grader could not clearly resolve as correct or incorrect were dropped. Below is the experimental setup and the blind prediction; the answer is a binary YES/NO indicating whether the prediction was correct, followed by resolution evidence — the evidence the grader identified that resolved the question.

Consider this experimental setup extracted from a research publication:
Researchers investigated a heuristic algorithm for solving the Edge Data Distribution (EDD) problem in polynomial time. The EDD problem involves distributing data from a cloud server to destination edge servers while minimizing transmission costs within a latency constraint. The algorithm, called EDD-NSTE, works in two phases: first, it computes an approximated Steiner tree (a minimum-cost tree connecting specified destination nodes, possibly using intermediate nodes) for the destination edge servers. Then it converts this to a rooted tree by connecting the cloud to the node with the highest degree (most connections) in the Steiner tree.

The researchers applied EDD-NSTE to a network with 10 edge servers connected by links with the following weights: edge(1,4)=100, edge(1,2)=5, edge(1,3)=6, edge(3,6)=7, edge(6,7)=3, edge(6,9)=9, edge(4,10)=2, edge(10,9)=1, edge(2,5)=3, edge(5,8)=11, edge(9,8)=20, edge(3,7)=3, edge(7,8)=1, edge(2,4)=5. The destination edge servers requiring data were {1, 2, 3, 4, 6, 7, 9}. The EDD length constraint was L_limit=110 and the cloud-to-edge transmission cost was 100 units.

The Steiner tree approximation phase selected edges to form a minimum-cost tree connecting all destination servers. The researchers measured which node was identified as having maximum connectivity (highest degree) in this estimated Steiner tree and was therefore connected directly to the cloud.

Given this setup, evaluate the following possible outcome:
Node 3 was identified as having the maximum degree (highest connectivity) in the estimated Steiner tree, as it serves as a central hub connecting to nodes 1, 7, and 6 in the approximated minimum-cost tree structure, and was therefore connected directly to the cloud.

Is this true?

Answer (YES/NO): NO